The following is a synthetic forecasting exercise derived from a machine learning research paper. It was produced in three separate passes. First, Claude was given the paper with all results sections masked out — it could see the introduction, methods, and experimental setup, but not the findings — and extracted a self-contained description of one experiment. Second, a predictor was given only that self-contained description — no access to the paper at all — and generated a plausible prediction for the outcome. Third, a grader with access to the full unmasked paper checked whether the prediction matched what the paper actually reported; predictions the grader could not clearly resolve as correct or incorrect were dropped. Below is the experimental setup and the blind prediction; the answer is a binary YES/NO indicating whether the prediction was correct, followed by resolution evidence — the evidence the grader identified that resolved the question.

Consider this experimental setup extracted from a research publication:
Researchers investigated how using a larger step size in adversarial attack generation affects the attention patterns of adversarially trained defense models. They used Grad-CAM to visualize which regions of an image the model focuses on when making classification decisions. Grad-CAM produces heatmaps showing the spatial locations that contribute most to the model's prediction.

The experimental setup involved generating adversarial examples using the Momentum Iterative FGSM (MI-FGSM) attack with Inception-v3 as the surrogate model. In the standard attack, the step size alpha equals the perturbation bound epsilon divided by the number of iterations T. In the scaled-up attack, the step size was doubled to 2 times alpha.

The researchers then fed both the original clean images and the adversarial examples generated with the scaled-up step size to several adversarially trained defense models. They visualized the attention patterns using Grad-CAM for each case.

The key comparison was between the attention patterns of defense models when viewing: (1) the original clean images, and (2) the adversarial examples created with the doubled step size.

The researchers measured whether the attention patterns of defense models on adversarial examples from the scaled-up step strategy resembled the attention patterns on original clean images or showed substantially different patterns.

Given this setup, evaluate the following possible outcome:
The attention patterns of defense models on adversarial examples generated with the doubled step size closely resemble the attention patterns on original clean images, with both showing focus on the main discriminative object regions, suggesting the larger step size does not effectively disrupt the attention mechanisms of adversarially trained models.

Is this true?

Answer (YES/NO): YES